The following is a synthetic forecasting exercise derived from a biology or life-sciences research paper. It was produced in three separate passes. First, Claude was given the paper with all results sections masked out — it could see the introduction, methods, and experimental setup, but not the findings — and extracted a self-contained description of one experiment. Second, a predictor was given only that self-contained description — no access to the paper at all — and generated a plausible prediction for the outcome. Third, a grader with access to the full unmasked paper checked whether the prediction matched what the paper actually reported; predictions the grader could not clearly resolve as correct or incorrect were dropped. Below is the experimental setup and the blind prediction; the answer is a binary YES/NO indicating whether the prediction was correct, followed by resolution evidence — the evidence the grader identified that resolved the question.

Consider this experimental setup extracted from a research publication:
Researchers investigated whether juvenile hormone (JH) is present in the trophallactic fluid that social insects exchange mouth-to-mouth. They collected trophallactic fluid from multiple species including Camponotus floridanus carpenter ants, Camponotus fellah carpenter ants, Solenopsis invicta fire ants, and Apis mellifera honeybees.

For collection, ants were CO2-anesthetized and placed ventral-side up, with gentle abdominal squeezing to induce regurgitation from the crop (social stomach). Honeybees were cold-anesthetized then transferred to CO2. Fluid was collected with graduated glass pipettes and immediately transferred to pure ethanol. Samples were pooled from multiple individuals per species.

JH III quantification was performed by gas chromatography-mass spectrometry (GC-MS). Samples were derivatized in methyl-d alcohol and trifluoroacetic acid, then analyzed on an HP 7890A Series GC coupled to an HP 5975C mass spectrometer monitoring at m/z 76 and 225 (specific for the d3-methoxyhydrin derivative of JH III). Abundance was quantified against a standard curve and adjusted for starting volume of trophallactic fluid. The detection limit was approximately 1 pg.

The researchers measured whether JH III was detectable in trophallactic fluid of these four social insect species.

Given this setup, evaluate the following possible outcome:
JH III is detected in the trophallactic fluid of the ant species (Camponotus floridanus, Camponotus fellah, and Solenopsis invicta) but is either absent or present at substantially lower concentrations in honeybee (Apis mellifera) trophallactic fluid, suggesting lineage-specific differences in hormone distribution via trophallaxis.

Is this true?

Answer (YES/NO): NO